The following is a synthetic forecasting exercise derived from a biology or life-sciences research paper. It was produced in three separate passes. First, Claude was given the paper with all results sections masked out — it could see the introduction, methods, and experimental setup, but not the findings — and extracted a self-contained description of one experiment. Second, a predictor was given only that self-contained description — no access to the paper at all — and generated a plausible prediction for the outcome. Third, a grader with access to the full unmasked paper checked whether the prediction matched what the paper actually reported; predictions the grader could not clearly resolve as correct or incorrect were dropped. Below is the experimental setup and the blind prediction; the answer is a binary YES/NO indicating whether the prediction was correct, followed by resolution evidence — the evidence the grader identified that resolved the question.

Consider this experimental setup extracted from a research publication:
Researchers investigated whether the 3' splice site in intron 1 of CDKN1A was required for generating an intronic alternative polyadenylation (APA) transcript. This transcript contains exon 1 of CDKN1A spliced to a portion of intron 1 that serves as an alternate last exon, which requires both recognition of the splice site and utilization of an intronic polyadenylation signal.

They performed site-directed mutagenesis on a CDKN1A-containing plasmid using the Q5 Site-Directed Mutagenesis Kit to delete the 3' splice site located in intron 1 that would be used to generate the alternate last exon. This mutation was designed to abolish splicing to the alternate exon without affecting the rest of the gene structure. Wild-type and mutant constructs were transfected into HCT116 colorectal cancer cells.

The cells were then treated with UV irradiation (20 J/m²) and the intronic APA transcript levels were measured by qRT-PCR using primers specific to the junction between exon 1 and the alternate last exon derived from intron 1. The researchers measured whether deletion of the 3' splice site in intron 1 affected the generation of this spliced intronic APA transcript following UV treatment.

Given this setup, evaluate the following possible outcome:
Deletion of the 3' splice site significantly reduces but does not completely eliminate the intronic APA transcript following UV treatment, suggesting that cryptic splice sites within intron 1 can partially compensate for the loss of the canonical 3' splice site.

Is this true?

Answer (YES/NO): NO